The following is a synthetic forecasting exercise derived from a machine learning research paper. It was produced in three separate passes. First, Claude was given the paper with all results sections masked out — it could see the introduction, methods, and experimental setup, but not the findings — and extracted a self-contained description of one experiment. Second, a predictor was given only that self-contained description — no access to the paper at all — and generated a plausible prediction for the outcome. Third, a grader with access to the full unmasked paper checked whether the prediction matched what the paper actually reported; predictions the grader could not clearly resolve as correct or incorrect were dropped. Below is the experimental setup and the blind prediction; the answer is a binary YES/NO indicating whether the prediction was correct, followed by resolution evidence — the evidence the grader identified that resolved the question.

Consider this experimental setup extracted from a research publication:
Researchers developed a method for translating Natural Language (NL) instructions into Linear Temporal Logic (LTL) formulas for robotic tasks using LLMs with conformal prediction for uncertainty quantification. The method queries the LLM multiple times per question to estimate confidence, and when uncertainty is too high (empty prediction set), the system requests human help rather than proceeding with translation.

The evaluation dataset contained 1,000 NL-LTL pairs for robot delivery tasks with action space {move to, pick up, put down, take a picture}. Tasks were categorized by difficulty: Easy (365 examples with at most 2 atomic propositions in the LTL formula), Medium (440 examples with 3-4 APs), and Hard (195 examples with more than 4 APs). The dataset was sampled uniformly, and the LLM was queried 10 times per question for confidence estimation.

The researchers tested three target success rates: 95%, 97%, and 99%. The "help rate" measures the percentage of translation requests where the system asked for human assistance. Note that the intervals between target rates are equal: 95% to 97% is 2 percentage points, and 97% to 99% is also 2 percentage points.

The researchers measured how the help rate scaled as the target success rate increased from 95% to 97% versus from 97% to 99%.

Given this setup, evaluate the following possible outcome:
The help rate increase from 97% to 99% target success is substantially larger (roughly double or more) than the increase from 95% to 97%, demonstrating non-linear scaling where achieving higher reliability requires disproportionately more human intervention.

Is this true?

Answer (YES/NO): YES